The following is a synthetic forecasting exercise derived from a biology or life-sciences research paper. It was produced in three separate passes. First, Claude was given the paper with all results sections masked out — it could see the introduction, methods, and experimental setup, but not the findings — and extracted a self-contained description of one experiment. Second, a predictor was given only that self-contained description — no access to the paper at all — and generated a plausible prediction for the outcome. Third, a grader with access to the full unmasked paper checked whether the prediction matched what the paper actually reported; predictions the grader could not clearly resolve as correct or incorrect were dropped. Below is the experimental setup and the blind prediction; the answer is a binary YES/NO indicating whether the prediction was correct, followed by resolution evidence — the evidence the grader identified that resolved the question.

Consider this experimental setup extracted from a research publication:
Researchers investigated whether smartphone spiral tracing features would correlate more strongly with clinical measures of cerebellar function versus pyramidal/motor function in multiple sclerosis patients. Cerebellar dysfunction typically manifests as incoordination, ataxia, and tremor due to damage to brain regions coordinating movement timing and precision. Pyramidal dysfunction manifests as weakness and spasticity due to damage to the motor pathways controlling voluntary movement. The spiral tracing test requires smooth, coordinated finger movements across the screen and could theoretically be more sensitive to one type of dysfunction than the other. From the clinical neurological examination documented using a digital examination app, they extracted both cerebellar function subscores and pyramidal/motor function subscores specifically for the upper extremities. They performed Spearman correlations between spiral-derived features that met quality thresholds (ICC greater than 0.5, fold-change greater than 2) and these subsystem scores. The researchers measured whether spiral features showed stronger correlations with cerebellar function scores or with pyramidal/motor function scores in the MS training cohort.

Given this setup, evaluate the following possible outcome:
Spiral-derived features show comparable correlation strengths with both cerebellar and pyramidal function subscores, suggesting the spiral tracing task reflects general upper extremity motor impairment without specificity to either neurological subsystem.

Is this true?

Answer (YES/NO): YES